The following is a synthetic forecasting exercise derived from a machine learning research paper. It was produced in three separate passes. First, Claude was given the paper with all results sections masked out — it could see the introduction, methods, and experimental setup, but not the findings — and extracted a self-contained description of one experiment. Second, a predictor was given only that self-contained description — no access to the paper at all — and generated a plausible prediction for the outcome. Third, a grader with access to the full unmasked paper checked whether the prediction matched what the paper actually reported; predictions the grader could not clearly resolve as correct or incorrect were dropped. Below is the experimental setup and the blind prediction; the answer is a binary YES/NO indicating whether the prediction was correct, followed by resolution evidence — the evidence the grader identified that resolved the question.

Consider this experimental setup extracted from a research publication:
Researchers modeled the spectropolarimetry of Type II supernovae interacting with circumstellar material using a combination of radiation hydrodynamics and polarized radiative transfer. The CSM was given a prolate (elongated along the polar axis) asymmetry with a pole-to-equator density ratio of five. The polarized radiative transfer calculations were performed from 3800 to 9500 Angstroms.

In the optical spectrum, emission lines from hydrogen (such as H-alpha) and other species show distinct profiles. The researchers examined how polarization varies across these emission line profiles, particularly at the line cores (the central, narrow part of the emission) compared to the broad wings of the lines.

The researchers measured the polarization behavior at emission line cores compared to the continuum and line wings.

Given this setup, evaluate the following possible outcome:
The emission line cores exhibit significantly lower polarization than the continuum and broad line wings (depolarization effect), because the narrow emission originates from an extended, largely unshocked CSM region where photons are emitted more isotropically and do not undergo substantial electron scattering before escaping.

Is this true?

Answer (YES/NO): YES